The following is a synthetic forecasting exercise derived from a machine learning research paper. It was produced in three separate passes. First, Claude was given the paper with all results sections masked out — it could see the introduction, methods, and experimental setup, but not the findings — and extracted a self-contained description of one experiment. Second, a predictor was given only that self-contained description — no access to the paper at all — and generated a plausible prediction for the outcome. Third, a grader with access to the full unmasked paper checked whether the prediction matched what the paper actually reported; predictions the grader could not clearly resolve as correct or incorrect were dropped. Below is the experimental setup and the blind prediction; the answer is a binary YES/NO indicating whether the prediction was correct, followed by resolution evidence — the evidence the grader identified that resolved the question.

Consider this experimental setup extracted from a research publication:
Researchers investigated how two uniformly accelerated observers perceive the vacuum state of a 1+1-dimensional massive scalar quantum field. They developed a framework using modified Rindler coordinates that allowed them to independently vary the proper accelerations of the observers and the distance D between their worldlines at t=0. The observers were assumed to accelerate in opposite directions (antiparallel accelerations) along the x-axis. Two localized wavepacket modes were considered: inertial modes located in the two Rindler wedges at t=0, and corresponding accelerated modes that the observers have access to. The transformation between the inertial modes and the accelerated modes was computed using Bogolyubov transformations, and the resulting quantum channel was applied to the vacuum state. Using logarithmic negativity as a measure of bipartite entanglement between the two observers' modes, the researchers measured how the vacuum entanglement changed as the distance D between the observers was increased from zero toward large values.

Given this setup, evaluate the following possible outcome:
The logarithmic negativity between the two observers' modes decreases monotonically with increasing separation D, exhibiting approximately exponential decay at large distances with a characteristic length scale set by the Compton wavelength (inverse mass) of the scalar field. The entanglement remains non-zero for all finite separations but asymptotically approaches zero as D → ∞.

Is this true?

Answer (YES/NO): NO